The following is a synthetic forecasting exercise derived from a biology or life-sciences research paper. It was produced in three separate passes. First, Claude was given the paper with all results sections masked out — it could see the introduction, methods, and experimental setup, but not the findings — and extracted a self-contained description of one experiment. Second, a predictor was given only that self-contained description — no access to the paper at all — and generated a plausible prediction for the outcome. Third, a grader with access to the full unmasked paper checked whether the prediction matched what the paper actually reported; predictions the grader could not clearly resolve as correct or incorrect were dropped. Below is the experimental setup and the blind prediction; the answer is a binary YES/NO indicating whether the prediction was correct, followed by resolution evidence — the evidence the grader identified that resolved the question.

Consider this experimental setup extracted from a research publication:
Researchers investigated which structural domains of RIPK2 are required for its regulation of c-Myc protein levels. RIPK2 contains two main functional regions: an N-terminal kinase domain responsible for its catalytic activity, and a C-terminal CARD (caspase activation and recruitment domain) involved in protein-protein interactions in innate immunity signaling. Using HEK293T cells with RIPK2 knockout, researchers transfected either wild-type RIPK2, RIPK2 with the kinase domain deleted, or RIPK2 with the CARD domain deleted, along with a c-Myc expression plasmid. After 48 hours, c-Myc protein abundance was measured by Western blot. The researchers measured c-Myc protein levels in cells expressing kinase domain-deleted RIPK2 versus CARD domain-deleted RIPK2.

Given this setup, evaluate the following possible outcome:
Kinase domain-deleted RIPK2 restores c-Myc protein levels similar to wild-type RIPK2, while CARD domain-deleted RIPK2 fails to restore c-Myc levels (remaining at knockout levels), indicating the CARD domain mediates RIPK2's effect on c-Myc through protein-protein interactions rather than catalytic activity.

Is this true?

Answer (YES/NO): NO